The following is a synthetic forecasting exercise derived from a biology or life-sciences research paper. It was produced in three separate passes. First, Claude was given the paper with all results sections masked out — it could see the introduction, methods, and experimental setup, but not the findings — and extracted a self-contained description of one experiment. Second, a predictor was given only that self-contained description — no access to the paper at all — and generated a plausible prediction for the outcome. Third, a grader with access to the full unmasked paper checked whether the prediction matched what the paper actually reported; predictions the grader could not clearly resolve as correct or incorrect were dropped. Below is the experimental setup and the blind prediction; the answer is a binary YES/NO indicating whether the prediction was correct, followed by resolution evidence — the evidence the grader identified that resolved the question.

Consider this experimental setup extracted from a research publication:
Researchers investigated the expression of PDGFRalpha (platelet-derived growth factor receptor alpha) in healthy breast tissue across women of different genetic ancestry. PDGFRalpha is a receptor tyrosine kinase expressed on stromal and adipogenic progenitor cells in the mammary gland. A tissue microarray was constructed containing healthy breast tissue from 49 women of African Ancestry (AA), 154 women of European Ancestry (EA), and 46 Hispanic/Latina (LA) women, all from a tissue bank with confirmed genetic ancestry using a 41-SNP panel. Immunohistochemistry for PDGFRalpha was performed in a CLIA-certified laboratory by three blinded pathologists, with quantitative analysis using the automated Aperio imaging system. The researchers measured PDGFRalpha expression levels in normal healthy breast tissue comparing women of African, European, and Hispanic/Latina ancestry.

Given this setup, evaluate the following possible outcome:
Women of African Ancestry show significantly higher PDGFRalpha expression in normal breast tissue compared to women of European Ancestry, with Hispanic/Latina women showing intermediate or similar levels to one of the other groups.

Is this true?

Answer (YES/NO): YES